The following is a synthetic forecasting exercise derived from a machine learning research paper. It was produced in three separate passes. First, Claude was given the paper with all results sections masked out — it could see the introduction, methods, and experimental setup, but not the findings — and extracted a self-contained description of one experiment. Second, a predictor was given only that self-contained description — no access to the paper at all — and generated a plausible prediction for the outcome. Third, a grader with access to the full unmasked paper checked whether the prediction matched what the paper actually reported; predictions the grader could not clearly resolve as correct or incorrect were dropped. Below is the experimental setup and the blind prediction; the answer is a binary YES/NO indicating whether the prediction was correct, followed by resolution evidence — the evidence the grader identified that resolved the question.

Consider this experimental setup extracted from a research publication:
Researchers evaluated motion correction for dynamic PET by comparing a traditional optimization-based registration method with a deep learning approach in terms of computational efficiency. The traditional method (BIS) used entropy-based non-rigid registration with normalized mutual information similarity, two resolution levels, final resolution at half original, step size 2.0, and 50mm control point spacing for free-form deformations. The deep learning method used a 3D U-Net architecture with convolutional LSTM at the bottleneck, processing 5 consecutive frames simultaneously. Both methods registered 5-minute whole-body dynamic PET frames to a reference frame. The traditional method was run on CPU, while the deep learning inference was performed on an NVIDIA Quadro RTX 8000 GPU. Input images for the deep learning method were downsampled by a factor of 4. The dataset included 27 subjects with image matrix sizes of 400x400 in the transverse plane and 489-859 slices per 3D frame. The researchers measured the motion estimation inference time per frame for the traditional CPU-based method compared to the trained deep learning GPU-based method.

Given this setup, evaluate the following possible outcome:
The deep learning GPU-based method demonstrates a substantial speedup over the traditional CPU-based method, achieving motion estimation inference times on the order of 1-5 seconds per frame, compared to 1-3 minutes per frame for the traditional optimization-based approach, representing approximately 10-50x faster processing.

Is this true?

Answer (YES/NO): NO